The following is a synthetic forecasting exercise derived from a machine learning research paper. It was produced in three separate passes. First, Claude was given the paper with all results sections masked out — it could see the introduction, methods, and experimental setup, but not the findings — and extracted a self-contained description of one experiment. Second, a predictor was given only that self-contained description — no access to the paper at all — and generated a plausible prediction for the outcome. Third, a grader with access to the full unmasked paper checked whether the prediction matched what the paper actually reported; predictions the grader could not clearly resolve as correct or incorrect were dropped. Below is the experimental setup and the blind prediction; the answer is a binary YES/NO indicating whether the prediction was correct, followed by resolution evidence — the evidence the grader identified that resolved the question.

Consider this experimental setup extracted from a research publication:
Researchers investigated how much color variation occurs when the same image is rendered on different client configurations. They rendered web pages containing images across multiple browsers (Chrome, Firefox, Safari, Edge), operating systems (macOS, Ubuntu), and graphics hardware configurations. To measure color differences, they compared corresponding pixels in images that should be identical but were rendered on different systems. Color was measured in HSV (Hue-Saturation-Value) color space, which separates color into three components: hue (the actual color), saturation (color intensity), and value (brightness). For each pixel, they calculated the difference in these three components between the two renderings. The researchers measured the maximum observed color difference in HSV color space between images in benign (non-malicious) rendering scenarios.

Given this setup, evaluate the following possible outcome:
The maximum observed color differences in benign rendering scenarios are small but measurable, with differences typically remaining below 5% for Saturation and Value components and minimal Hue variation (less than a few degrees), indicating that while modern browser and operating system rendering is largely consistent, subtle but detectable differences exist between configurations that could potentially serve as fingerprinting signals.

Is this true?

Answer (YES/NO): NO